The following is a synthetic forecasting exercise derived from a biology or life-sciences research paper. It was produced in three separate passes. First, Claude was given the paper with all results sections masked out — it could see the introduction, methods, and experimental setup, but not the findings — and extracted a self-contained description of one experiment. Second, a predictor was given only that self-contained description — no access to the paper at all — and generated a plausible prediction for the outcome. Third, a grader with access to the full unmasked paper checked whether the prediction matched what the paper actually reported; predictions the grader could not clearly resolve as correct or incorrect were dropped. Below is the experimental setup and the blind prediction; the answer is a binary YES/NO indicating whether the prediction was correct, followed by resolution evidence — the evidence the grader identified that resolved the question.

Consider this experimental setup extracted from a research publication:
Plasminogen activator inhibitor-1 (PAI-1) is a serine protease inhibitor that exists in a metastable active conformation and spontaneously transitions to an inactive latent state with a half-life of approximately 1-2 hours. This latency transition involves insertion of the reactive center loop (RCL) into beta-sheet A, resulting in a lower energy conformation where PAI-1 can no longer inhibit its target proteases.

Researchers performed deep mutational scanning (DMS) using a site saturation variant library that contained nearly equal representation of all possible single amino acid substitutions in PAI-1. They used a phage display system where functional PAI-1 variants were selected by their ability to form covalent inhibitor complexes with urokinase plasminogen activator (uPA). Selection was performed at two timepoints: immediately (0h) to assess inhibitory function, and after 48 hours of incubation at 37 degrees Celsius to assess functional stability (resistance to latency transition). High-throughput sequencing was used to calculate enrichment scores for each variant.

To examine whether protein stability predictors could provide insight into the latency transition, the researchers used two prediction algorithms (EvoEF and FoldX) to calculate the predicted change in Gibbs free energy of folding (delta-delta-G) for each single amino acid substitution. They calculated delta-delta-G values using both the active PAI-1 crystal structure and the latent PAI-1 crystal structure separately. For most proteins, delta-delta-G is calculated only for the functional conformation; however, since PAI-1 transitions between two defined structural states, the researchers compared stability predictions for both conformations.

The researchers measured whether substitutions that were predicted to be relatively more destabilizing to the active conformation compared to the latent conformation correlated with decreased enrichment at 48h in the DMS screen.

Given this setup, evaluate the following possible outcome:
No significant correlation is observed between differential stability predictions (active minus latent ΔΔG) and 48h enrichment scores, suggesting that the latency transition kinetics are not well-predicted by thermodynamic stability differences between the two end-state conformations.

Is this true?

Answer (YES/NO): YES